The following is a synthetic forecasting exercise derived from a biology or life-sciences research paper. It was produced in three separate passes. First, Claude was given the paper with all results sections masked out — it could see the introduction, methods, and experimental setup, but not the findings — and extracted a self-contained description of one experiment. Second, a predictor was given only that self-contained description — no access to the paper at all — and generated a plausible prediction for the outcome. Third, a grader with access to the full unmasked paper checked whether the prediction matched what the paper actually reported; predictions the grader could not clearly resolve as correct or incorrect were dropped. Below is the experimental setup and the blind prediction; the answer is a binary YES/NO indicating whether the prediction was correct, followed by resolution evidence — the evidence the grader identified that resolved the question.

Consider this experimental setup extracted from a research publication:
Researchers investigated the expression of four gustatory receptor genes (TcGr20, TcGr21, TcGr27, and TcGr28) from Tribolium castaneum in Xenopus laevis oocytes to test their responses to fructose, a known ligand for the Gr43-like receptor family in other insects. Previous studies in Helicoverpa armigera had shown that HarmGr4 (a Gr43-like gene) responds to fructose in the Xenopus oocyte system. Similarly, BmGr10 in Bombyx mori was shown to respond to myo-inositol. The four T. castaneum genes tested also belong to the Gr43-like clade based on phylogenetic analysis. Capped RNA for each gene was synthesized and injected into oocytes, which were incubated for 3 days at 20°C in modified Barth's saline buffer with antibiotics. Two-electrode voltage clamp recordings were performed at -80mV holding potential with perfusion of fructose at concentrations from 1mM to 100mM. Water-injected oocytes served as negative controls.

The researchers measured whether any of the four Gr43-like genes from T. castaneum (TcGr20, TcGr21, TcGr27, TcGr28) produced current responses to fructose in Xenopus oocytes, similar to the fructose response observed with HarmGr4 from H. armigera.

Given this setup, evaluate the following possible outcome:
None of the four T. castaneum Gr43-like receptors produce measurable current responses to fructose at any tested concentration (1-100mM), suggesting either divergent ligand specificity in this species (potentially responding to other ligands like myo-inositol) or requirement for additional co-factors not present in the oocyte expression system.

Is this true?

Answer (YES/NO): YES